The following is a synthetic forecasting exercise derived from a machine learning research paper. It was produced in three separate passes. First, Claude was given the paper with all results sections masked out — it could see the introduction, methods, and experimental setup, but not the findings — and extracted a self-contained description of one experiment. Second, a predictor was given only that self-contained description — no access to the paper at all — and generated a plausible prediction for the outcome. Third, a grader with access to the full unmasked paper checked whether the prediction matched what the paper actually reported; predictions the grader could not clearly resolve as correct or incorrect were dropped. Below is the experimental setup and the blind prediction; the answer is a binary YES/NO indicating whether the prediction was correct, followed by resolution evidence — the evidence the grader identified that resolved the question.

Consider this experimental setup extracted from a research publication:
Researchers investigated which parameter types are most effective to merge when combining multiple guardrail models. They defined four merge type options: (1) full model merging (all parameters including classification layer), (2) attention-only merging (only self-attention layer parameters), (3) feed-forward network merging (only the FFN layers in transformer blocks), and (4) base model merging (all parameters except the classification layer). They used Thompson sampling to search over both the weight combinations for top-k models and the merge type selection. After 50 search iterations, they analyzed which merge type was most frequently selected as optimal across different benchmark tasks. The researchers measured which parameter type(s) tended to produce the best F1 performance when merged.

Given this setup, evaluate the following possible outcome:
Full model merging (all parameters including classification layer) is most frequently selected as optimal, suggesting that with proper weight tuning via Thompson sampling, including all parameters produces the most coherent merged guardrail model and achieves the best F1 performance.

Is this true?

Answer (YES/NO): NO